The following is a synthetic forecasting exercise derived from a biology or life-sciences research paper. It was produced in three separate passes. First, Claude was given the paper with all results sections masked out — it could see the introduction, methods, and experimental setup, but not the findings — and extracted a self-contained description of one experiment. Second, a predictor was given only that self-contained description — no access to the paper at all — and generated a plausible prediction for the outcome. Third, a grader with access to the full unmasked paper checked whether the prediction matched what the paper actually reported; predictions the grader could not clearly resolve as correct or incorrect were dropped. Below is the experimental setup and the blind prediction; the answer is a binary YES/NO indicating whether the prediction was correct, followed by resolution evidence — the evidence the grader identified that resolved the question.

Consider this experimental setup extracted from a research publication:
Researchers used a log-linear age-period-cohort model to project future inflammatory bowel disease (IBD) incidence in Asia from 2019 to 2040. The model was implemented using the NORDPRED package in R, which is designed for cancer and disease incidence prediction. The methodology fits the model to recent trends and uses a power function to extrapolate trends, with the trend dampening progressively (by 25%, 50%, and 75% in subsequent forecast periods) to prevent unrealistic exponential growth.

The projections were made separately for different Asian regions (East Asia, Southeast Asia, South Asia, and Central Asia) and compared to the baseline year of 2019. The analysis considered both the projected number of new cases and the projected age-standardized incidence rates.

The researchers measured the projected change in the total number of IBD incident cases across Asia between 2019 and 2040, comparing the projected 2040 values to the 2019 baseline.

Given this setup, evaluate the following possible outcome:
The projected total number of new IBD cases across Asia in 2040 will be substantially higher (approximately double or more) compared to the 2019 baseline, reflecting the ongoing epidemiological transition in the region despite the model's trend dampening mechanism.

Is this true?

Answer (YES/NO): NO